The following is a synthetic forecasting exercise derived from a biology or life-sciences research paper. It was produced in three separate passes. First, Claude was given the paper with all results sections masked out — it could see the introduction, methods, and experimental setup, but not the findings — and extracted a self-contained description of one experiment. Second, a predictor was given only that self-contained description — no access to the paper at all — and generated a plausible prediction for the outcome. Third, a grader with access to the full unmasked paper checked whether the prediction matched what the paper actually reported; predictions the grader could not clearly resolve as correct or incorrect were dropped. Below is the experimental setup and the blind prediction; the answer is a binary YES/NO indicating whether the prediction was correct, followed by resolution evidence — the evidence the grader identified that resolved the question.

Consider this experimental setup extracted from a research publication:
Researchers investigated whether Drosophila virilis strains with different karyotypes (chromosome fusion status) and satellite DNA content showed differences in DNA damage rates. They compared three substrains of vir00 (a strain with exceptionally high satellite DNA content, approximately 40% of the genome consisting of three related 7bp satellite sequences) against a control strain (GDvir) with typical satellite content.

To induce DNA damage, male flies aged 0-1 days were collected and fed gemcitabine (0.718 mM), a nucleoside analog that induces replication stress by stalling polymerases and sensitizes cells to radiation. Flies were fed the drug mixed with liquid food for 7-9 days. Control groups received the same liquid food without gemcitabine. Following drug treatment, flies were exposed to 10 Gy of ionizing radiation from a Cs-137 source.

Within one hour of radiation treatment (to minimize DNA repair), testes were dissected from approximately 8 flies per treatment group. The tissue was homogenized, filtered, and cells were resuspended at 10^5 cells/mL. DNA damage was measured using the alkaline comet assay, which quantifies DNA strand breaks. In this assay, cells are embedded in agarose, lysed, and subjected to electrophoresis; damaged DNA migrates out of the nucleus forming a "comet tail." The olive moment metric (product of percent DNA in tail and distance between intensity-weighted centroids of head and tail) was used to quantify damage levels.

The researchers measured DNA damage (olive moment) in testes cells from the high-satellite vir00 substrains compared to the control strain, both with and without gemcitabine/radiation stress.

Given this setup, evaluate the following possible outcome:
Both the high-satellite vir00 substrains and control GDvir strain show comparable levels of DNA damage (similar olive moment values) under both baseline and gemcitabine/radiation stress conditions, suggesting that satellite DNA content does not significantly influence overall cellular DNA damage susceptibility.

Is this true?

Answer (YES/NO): NO